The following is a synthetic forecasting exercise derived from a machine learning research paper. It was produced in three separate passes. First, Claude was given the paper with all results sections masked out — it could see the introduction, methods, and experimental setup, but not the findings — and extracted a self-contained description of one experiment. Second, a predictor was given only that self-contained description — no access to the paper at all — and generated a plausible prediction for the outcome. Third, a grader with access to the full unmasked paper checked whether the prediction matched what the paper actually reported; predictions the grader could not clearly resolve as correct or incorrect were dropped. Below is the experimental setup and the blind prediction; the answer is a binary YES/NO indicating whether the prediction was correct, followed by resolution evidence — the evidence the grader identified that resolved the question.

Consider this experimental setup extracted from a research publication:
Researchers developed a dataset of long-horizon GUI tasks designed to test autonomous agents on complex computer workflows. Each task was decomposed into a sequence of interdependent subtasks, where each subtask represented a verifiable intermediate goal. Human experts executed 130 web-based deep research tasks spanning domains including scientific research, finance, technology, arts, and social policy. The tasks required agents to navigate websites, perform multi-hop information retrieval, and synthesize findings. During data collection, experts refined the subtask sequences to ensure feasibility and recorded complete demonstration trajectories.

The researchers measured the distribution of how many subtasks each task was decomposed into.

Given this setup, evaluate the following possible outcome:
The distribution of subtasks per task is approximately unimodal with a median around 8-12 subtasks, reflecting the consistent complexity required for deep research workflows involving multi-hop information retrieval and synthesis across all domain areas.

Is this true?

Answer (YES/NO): NO